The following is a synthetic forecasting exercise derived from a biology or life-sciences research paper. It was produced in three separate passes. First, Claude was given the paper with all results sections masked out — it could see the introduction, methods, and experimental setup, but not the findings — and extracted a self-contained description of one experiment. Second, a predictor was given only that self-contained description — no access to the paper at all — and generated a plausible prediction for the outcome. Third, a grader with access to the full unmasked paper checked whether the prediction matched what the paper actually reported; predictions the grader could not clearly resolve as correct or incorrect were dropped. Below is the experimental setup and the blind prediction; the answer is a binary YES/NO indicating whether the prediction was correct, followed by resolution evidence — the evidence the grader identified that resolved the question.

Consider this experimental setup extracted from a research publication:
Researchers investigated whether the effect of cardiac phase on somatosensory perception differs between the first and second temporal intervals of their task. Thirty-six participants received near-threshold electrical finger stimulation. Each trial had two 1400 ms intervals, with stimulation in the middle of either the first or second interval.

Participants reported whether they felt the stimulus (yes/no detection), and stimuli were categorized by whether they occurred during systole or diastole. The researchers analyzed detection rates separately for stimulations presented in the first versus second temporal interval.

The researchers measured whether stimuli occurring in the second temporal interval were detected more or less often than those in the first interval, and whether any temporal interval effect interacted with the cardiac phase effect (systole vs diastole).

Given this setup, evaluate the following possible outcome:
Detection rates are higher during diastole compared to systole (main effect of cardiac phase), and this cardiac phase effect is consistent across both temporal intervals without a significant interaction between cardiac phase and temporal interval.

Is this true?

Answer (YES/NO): YES